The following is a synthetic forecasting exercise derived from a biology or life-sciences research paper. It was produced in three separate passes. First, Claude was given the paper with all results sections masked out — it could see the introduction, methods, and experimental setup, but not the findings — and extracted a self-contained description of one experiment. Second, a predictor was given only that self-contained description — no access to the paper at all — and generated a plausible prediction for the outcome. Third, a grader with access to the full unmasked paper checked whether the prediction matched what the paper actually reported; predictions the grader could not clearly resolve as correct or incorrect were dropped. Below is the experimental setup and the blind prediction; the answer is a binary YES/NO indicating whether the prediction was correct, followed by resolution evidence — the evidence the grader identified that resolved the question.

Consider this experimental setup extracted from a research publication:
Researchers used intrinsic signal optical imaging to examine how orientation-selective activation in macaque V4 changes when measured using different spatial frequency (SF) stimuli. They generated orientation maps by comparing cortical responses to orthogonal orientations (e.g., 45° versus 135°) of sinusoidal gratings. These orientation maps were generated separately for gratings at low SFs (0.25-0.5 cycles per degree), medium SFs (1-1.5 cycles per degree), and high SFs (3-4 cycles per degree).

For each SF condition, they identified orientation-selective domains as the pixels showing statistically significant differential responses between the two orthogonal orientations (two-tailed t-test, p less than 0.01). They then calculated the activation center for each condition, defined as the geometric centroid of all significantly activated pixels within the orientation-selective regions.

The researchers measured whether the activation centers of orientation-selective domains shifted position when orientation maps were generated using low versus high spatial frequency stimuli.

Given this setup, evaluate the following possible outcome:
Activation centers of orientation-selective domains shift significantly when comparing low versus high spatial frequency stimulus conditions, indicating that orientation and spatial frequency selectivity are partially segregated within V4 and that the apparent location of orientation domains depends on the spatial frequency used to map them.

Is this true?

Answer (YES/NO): YES